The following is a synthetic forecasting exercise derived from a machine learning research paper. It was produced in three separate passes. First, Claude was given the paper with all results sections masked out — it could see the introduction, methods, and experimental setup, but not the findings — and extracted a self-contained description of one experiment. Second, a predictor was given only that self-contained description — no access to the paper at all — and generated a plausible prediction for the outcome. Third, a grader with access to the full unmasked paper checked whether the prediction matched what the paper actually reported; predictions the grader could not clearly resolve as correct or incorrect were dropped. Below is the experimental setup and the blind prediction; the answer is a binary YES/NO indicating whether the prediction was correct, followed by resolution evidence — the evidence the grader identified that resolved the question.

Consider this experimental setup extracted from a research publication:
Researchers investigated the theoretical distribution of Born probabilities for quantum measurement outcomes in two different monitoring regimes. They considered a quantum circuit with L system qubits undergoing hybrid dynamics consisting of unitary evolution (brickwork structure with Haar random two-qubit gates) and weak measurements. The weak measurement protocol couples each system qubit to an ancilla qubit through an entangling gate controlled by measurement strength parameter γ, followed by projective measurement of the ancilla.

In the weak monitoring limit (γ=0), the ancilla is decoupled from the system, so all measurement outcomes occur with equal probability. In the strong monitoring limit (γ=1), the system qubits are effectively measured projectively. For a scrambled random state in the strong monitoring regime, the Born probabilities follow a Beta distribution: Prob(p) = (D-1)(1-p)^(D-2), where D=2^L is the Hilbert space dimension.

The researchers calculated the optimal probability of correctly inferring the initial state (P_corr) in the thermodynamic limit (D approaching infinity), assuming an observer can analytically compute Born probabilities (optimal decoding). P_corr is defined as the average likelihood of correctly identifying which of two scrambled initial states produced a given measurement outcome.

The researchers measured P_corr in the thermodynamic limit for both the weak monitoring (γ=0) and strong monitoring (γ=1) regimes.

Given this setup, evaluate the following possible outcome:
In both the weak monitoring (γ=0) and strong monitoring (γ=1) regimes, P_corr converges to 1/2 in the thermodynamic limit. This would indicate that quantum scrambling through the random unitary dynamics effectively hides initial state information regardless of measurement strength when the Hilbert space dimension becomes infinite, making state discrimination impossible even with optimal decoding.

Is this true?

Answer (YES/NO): NO